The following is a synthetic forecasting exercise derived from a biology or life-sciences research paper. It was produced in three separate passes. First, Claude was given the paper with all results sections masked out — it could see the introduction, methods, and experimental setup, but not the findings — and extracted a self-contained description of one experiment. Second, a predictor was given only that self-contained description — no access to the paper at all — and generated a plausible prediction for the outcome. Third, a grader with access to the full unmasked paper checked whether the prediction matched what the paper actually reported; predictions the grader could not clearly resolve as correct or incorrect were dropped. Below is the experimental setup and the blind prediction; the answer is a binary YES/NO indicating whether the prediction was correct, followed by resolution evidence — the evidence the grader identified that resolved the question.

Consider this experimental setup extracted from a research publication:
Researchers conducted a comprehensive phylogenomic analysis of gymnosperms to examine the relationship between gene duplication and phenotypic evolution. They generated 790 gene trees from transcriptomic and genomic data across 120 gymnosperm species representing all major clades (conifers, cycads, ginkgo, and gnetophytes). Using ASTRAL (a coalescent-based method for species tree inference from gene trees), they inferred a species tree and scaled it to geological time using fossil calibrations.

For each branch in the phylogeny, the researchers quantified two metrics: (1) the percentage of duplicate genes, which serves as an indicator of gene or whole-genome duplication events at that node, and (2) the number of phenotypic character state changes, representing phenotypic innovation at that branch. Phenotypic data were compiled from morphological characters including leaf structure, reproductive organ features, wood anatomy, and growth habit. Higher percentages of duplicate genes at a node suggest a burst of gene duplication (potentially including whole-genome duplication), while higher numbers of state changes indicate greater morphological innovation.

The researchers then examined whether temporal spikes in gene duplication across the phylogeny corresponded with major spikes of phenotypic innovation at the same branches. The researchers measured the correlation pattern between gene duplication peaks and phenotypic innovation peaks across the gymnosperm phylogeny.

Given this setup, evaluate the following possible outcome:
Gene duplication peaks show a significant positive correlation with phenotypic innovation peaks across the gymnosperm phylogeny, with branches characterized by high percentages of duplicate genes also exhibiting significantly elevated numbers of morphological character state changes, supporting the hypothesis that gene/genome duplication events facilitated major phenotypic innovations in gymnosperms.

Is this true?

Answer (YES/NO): YES